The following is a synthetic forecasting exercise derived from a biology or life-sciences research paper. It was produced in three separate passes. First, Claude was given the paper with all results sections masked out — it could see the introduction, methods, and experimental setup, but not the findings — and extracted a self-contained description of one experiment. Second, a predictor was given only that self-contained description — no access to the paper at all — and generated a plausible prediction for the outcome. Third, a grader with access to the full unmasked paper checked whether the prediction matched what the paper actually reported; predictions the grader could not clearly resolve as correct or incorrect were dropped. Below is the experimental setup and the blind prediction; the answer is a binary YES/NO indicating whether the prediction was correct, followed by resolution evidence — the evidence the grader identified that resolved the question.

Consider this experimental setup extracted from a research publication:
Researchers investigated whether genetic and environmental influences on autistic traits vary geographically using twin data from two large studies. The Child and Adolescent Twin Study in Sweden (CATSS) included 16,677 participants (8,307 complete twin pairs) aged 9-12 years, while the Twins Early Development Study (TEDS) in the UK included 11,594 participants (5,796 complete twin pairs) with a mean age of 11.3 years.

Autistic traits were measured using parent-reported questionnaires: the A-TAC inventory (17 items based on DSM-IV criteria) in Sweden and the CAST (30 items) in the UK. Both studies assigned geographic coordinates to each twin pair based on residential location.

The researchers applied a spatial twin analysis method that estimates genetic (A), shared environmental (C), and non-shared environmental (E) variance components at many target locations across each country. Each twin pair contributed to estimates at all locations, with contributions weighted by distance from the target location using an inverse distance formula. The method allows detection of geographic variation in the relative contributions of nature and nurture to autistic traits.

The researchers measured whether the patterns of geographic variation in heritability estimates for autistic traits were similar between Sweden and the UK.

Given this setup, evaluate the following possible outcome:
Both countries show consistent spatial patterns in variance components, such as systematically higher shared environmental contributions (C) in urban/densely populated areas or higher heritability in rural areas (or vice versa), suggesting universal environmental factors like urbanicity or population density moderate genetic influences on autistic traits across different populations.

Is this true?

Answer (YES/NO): NO